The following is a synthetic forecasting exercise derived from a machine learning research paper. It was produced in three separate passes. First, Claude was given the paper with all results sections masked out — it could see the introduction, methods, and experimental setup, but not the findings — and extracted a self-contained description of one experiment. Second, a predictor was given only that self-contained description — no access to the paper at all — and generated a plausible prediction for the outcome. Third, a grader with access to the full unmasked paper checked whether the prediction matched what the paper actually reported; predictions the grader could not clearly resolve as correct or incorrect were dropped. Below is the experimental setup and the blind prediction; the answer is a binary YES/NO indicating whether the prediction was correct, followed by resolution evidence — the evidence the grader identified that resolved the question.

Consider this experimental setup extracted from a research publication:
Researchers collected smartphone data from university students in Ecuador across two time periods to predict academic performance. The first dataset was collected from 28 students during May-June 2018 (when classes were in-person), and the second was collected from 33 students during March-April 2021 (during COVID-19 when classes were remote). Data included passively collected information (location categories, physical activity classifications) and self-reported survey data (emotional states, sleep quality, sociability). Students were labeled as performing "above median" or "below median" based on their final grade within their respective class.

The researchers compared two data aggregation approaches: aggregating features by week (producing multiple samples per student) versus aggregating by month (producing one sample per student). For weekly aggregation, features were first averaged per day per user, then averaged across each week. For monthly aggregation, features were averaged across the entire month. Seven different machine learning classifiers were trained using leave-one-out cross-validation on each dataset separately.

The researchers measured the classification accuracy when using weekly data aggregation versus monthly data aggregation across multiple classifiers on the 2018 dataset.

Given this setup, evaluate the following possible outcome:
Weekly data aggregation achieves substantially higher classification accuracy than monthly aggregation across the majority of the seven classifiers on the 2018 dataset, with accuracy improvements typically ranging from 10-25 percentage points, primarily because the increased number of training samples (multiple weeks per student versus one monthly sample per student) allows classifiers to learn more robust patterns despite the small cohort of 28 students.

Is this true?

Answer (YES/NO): YES